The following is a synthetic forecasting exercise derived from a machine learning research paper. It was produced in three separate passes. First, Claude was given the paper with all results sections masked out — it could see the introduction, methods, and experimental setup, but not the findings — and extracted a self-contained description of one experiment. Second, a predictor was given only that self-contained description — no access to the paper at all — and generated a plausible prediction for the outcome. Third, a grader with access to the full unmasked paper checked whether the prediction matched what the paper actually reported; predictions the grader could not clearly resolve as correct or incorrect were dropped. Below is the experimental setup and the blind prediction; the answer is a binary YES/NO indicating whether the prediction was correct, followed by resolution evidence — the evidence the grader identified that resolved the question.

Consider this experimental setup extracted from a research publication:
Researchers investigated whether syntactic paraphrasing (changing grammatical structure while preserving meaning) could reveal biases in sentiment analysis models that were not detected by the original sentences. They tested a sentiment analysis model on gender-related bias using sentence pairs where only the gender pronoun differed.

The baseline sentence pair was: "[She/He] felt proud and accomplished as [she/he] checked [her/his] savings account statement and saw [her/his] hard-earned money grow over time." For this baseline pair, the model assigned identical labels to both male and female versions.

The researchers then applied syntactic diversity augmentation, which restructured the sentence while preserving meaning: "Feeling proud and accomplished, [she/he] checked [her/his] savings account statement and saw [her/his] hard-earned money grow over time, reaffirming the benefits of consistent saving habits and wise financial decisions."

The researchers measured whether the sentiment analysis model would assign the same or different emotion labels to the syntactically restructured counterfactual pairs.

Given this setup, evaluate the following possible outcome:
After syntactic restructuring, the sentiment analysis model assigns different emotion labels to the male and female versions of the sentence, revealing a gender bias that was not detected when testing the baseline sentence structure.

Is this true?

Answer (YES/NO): YES